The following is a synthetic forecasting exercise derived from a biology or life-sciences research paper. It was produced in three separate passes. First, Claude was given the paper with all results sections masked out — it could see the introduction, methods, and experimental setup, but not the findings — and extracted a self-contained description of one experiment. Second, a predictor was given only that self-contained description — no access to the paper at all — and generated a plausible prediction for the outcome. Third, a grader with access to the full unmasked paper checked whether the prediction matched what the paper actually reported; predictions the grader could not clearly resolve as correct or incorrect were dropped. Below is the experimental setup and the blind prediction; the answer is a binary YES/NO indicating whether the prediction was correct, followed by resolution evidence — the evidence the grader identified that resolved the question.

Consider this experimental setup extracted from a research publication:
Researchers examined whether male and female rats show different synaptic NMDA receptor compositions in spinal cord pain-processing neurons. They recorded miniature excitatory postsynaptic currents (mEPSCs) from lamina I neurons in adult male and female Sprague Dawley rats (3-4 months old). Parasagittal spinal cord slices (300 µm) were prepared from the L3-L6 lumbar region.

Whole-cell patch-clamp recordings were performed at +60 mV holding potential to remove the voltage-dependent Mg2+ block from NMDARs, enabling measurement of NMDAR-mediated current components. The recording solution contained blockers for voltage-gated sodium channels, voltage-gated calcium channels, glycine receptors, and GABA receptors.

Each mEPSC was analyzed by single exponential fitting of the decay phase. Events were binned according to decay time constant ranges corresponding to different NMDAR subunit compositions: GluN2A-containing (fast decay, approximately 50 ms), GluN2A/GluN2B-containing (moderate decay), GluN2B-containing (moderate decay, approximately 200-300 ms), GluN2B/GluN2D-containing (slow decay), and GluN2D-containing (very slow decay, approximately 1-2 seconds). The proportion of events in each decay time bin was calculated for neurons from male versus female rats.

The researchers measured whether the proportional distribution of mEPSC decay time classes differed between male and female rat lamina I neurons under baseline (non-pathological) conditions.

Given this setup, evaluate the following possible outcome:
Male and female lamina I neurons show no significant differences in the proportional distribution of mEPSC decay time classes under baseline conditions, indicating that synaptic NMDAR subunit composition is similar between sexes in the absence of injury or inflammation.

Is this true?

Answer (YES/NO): YES